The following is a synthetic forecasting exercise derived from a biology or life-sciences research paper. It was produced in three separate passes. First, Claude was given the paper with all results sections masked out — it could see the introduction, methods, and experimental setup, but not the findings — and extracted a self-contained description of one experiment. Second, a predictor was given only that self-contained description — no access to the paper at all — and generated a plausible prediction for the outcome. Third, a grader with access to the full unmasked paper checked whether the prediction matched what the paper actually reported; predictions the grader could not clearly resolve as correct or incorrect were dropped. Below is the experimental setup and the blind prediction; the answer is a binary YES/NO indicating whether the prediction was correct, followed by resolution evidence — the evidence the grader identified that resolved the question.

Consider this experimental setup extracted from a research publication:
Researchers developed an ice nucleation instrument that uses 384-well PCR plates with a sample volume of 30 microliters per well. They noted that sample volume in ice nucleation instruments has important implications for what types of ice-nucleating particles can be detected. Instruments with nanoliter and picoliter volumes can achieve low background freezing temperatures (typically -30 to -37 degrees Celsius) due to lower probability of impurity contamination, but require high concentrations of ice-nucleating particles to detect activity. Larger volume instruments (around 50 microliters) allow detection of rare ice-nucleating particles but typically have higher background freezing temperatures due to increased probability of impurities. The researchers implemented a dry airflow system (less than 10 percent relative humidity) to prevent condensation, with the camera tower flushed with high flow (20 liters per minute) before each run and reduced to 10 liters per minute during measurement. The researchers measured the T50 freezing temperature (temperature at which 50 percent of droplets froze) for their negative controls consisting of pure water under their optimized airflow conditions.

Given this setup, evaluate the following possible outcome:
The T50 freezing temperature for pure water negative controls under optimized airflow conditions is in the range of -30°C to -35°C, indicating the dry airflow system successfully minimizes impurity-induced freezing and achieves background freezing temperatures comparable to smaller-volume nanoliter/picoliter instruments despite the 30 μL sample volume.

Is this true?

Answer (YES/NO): NO